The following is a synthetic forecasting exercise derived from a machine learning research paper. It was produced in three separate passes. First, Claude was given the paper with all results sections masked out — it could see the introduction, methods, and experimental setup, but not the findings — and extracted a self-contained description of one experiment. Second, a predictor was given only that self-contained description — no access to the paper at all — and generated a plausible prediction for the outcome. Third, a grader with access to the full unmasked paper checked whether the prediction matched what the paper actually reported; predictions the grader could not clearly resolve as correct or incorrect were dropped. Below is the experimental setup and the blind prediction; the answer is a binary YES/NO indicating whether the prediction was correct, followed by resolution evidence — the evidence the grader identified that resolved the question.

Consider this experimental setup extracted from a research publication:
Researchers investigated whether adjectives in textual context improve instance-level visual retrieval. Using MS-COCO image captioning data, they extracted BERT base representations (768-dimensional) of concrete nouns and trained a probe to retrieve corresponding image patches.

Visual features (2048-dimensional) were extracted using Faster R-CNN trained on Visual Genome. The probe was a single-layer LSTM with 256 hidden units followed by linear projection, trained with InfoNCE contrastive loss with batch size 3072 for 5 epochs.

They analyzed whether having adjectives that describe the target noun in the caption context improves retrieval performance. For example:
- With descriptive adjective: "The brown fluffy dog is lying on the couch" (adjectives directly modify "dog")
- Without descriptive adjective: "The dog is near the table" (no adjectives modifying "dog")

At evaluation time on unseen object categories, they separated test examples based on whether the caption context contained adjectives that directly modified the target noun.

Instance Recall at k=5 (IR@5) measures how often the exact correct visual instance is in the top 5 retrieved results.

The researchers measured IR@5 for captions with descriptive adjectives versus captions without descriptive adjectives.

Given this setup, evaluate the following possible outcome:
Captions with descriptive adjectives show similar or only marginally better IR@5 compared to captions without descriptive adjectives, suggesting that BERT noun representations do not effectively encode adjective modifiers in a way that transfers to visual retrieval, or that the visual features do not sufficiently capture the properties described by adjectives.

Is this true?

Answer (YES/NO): NO